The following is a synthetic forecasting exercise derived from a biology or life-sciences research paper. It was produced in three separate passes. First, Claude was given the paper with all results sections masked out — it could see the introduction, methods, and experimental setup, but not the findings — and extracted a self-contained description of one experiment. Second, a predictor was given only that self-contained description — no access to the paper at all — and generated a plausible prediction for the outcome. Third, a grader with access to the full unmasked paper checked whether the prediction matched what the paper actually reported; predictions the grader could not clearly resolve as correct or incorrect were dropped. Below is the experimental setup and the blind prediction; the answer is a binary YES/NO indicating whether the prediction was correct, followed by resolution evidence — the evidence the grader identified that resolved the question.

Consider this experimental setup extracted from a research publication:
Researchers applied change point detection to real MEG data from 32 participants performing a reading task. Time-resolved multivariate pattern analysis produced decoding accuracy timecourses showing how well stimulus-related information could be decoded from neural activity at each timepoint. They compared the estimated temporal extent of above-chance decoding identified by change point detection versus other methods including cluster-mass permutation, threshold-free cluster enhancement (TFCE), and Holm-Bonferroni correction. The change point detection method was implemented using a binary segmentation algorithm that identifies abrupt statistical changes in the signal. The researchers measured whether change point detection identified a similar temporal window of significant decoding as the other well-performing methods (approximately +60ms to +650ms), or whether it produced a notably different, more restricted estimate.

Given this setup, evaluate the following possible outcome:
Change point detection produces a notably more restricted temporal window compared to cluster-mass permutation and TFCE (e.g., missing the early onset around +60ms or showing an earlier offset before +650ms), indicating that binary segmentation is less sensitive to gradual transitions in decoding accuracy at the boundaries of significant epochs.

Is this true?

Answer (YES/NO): YES